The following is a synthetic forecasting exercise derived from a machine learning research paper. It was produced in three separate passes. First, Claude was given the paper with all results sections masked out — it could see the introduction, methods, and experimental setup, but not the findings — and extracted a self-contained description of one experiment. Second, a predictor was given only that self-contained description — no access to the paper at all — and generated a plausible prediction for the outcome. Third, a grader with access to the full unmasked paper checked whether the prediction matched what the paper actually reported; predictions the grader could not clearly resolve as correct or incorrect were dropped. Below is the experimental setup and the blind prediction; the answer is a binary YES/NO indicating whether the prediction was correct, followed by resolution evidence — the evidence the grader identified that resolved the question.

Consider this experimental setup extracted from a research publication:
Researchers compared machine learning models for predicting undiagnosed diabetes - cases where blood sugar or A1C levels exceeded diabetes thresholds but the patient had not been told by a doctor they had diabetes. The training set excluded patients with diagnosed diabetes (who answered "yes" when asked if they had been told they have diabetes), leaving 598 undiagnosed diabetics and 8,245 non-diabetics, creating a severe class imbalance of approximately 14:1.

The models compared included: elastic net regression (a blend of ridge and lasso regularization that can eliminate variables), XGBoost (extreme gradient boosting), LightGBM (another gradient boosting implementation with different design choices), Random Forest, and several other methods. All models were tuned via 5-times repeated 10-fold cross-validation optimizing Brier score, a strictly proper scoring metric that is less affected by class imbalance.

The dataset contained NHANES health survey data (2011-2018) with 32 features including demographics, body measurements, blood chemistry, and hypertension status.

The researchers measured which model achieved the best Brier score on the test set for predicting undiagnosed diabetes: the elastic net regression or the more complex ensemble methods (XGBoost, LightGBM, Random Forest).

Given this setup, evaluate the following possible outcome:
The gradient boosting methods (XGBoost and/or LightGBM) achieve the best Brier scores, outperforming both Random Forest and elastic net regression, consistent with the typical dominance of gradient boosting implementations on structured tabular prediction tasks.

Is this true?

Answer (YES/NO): NO